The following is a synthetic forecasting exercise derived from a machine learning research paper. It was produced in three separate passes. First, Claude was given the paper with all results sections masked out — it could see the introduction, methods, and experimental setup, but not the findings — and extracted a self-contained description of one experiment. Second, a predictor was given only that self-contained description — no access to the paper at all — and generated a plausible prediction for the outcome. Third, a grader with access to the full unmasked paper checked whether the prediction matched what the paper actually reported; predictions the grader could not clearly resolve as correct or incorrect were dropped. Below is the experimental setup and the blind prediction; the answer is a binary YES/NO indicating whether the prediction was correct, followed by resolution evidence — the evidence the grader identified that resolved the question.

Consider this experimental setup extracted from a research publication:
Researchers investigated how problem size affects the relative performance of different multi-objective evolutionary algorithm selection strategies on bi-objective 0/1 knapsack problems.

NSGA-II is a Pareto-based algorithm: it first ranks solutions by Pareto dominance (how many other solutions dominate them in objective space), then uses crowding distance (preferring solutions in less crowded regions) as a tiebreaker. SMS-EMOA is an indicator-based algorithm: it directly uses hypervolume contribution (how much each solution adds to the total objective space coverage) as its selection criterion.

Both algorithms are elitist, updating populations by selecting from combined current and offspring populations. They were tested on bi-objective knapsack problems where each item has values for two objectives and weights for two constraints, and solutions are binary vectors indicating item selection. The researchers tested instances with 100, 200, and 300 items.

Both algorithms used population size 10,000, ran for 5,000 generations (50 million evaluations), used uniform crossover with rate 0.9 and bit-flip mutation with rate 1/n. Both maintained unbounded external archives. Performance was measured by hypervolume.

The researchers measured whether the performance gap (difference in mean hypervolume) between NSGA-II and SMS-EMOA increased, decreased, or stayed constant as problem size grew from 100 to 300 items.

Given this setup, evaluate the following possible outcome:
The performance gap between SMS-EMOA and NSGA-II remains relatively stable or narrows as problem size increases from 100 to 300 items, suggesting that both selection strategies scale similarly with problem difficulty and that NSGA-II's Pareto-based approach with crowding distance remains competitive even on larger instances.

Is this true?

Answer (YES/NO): NO